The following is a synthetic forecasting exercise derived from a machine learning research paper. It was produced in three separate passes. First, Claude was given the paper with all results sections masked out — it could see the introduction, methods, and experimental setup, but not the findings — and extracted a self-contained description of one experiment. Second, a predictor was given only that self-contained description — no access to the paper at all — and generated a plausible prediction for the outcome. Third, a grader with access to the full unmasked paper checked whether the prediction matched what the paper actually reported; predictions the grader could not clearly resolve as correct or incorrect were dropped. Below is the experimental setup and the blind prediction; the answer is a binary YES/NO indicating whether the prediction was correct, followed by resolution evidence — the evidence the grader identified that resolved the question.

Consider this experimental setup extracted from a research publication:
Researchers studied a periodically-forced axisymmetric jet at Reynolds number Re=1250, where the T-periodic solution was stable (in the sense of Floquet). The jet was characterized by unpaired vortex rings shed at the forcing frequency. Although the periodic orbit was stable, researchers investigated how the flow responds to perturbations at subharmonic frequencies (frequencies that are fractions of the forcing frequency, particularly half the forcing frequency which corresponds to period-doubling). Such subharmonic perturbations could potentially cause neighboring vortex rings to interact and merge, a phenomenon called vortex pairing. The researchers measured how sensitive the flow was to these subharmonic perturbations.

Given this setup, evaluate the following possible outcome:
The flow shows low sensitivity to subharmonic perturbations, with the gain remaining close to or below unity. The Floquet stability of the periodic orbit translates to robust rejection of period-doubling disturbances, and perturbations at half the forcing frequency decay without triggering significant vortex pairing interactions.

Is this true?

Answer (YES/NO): NO